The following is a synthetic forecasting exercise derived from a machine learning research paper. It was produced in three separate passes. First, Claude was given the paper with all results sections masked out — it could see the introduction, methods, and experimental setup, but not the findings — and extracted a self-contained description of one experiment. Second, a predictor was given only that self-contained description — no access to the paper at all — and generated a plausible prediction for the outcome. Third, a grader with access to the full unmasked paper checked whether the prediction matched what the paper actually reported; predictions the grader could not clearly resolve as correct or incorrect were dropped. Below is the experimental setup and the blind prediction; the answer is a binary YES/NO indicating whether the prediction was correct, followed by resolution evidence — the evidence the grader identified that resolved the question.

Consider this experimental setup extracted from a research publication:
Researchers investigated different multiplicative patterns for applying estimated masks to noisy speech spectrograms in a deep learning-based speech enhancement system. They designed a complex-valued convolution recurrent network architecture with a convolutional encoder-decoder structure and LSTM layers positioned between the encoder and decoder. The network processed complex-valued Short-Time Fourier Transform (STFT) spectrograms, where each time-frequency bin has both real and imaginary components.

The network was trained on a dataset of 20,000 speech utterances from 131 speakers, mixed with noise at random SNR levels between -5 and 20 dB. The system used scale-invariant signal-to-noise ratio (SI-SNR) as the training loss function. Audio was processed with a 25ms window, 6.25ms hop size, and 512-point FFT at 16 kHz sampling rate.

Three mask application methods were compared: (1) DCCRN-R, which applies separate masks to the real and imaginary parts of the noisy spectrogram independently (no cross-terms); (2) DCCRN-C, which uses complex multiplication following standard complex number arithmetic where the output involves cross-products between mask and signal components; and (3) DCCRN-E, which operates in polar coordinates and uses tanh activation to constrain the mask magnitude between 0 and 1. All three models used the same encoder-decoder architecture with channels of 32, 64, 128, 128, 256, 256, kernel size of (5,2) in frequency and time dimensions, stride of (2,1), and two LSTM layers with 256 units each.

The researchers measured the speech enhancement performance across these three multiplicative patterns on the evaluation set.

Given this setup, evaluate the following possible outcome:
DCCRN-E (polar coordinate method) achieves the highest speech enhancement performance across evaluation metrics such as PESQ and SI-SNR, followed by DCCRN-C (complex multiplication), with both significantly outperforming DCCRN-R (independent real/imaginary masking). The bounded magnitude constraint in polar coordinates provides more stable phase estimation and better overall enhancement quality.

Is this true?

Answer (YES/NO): NO